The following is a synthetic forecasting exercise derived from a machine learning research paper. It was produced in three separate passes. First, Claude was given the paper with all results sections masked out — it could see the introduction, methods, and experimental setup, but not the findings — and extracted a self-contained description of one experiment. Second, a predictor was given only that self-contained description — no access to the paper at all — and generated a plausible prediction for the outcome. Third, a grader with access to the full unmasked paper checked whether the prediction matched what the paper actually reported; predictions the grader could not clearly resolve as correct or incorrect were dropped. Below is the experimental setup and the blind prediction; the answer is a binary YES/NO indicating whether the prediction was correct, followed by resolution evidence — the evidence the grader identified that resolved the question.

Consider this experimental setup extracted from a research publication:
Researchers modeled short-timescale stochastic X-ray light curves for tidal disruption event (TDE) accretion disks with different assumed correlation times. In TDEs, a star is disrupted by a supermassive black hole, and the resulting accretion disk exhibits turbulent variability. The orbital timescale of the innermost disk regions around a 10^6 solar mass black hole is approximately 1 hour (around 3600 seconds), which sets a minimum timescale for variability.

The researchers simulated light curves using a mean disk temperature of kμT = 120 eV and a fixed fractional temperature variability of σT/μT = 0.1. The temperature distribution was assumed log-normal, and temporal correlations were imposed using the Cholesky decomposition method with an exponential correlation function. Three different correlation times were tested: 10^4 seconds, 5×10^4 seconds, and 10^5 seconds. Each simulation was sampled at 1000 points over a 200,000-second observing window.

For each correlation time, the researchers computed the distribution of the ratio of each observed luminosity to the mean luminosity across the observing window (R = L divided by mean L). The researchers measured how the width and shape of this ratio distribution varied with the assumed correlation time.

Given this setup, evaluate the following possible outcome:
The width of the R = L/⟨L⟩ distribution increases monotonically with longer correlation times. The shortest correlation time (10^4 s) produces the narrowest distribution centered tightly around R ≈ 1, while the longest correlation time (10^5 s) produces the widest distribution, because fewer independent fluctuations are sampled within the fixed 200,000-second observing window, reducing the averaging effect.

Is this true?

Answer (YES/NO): NO